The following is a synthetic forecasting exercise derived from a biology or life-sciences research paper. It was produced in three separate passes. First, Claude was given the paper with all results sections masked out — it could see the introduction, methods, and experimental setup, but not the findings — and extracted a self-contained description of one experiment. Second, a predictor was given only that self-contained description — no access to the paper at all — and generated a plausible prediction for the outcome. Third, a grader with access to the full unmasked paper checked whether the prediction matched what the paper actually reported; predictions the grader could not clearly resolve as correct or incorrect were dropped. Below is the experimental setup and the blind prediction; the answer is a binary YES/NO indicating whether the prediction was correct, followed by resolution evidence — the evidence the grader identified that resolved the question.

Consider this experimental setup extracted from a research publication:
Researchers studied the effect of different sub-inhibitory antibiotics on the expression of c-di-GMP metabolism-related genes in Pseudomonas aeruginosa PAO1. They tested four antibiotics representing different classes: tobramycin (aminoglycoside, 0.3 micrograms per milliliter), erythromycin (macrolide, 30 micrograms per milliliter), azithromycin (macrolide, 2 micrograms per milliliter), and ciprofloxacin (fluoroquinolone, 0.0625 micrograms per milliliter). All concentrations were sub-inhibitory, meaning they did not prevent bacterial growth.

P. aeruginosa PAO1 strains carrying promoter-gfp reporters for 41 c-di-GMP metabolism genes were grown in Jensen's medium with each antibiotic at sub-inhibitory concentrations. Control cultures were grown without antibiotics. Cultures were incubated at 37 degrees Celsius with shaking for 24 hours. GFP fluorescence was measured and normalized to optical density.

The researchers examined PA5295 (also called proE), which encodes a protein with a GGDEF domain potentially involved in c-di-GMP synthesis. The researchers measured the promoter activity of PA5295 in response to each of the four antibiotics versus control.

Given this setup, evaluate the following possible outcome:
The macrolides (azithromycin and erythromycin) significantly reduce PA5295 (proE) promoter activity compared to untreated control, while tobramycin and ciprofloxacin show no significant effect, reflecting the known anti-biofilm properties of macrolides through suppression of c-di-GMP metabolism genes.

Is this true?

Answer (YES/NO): NO